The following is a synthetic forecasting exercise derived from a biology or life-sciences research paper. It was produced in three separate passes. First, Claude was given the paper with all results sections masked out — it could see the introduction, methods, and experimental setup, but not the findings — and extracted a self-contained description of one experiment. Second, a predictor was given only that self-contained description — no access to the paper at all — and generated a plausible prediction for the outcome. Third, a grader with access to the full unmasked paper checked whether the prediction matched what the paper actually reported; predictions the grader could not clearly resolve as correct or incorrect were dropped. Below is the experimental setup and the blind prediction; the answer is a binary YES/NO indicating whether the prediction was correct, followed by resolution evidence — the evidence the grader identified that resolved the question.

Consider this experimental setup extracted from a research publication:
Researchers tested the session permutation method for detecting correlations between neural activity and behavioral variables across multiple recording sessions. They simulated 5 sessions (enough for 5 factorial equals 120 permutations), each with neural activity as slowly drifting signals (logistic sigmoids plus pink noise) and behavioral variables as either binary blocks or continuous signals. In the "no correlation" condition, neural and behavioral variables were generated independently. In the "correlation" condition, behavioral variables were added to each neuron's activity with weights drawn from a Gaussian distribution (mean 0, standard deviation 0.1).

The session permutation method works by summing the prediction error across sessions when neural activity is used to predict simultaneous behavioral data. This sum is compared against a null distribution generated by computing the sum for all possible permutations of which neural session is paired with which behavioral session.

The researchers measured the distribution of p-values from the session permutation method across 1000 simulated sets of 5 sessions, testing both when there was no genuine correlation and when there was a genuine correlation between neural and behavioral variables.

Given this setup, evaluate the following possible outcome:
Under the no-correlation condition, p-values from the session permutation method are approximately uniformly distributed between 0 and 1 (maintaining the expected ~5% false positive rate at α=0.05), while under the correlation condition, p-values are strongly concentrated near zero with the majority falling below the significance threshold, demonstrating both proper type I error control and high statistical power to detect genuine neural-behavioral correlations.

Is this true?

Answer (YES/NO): YES